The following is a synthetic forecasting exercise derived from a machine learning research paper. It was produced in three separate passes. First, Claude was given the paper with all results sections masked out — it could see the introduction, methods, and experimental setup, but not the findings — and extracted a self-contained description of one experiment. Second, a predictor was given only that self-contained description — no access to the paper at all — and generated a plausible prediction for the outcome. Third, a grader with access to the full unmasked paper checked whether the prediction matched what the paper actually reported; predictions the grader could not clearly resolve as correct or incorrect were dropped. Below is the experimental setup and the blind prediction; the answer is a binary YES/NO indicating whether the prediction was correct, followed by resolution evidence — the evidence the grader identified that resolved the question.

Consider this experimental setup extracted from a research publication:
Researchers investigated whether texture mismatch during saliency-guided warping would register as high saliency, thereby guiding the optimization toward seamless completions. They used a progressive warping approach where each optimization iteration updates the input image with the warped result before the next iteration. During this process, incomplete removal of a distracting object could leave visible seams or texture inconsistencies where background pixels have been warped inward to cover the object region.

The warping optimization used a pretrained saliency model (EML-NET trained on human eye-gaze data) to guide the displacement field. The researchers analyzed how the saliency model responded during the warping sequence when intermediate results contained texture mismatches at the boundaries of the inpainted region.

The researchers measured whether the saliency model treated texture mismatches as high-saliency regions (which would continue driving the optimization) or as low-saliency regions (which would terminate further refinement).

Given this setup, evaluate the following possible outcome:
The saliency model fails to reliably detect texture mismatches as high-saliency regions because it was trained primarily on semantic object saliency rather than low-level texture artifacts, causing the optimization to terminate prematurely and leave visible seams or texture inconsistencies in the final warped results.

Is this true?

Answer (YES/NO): NO